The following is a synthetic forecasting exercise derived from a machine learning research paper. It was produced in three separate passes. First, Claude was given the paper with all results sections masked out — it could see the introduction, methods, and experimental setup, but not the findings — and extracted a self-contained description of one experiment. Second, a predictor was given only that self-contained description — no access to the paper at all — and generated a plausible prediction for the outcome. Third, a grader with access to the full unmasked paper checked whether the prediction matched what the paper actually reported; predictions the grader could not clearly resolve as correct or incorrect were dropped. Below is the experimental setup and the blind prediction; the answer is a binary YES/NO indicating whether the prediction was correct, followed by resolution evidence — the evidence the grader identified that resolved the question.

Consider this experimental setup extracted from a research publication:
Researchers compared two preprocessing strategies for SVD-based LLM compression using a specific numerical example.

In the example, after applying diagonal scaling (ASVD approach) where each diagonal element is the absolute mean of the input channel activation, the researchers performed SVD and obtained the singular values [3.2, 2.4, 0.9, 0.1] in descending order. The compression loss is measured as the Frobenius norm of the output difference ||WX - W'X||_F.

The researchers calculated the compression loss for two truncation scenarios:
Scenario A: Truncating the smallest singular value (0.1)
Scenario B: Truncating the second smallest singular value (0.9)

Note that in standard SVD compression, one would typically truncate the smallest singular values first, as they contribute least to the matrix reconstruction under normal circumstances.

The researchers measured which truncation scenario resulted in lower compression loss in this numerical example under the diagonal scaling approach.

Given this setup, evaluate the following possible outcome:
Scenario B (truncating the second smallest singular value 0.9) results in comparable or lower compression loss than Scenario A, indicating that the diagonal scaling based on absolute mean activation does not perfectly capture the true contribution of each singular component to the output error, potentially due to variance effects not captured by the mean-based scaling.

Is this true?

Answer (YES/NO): YES